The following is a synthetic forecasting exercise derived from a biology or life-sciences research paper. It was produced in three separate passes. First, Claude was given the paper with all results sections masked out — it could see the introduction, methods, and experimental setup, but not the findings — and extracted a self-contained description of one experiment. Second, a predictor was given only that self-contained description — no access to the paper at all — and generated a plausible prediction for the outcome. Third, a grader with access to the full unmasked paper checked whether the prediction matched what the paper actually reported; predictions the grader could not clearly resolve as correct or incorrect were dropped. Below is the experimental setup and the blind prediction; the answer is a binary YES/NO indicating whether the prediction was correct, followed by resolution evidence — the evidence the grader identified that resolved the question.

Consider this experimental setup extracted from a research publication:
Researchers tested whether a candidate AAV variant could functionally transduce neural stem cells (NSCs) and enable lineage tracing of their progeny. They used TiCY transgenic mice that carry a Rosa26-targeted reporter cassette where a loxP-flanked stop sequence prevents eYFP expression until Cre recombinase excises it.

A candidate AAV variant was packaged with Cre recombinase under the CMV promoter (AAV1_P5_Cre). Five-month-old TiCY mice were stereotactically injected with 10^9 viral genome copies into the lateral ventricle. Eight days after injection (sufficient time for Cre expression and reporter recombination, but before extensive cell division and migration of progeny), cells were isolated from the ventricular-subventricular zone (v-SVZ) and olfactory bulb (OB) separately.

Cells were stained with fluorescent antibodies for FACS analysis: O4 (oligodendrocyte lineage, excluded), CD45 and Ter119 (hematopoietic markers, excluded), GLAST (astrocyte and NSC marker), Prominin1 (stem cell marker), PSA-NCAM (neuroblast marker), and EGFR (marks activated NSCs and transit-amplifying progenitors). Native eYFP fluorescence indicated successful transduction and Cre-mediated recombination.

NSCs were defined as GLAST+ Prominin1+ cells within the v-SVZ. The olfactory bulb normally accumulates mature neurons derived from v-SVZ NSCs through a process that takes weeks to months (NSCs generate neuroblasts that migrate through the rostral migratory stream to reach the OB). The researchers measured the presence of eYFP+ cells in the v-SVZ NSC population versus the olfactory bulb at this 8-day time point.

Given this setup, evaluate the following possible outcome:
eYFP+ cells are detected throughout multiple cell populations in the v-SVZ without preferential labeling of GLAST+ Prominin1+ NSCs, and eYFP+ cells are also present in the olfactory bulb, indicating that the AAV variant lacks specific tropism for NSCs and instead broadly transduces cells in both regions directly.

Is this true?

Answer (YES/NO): NO